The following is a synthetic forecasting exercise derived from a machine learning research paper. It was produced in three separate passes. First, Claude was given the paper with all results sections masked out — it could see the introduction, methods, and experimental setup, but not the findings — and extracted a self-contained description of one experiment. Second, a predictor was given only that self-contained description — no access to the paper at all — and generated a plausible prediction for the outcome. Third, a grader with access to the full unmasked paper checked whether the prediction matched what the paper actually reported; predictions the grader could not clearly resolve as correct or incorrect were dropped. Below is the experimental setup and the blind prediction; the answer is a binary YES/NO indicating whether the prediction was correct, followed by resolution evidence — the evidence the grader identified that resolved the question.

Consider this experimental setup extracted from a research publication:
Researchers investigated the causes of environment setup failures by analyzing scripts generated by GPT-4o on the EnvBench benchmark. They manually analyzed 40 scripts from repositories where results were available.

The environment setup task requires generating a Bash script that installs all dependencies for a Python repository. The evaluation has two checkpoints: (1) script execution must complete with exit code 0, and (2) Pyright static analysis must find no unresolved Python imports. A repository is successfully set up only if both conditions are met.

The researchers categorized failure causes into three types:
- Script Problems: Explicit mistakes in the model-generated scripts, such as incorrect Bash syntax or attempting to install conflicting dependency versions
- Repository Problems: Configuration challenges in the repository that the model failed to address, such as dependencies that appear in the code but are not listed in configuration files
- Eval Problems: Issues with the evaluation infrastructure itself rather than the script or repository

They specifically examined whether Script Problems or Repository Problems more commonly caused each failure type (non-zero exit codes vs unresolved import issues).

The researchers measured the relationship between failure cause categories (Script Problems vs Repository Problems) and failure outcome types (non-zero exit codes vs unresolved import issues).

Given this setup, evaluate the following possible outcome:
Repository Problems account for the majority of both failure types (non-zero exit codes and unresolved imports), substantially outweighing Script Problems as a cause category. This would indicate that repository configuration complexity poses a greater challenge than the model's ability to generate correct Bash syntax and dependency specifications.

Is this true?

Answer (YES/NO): NO